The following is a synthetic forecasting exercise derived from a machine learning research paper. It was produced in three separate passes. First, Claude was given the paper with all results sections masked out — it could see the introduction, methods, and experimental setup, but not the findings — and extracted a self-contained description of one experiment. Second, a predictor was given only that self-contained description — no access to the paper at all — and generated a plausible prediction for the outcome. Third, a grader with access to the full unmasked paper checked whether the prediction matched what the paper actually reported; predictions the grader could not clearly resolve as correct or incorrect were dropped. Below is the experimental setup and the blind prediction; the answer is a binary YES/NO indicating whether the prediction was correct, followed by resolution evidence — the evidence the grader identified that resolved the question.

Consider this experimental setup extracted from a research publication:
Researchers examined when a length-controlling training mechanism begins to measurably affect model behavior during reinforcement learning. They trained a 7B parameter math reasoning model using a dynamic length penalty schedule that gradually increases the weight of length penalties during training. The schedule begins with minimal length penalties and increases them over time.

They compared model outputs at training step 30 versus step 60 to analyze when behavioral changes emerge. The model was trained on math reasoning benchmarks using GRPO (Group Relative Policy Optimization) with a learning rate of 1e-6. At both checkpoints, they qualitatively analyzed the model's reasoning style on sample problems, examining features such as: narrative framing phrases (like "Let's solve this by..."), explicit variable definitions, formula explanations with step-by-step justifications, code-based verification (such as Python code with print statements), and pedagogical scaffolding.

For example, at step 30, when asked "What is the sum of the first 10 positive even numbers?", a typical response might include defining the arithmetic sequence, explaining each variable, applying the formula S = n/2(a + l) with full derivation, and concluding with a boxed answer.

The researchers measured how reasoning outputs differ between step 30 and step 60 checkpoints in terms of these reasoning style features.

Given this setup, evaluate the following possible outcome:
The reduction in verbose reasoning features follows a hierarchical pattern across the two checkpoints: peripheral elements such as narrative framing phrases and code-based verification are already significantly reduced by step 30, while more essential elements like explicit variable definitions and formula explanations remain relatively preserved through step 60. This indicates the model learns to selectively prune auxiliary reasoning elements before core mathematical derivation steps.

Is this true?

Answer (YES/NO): NO